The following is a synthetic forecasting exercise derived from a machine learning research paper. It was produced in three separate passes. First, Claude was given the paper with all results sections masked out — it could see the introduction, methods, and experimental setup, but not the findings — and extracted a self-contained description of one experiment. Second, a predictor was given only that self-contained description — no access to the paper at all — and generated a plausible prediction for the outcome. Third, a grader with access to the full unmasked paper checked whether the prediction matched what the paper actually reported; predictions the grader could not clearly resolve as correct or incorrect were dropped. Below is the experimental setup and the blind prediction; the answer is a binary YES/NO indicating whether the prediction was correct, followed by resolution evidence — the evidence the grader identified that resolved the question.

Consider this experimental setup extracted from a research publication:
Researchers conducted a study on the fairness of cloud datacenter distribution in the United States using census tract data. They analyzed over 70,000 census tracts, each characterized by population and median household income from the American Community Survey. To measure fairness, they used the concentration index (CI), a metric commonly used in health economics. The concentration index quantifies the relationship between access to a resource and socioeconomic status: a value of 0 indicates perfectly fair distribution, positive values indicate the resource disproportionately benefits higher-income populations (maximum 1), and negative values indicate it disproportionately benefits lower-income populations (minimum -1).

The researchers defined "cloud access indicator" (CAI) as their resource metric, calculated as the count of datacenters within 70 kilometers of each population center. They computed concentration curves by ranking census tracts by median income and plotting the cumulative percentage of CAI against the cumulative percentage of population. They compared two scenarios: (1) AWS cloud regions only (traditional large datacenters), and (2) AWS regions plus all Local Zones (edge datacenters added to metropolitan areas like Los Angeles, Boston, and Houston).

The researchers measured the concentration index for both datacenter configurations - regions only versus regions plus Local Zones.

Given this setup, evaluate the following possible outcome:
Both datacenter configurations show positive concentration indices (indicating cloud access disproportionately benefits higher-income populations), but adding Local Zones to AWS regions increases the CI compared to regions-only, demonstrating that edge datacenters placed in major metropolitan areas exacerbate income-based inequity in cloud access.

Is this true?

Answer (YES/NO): NO